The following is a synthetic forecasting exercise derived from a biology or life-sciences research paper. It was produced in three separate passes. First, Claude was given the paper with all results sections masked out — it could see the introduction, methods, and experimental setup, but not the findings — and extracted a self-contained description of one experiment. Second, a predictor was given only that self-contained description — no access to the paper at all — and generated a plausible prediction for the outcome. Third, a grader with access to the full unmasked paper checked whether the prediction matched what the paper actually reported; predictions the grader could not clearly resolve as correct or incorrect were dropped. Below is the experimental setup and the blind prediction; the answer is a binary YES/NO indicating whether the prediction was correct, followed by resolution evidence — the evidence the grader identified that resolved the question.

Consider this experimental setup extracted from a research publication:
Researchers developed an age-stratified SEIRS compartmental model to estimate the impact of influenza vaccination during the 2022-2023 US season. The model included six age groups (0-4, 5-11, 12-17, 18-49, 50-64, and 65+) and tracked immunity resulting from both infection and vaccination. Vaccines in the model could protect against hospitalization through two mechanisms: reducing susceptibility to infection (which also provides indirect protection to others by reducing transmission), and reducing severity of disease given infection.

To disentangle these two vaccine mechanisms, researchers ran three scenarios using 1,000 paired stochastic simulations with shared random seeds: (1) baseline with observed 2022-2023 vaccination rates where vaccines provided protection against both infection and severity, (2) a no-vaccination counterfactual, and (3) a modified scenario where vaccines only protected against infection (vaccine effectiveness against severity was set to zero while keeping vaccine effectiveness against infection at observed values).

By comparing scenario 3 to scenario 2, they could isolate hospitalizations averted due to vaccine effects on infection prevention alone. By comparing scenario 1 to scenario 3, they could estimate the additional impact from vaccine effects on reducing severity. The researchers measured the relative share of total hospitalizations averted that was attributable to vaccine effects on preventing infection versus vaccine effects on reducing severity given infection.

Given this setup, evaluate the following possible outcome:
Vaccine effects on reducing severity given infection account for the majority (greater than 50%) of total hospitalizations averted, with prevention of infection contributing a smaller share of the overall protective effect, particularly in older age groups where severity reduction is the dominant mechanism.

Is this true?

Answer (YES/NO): NO